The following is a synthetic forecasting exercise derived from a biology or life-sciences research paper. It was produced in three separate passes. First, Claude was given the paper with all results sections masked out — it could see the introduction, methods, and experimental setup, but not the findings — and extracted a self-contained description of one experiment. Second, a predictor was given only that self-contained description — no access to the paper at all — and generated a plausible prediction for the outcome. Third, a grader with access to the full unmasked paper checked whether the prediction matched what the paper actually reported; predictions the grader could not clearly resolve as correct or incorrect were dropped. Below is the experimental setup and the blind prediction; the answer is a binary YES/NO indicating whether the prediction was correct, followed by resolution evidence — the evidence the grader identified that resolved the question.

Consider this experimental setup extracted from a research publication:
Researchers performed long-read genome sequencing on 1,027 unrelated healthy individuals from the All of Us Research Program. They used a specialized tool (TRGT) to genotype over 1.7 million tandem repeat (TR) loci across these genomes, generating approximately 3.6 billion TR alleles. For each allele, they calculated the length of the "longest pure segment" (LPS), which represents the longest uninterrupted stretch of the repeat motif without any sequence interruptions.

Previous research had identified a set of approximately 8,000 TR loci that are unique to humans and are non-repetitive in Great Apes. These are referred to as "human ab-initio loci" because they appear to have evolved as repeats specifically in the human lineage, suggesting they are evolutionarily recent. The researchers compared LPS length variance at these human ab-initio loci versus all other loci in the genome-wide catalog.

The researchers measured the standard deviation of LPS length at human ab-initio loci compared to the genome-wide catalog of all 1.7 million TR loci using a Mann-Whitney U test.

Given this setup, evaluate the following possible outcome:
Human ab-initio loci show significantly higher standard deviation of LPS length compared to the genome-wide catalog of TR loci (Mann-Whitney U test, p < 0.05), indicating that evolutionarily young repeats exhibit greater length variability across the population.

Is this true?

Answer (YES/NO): YES